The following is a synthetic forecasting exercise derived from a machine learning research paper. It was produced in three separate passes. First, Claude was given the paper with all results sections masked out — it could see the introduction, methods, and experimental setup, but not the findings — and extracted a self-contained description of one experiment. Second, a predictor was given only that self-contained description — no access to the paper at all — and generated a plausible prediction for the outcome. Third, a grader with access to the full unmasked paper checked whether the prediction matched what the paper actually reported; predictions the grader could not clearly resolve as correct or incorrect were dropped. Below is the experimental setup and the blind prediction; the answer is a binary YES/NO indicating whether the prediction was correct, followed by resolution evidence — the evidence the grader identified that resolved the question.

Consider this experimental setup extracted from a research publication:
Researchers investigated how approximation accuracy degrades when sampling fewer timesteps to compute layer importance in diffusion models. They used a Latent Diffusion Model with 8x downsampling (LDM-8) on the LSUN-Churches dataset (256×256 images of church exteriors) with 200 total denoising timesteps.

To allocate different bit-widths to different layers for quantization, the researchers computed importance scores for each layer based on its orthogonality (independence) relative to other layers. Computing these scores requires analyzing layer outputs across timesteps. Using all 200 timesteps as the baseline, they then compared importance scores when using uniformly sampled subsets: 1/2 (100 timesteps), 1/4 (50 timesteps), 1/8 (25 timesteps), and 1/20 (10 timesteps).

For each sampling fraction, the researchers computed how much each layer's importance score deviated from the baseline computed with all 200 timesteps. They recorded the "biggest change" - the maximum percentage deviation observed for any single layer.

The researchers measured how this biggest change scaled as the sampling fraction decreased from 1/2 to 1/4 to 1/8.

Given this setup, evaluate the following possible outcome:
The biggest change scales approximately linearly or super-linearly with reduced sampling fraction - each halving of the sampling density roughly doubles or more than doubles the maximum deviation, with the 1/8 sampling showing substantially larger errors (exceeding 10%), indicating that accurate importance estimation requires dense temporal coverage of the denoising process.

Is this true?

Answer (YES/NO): NO